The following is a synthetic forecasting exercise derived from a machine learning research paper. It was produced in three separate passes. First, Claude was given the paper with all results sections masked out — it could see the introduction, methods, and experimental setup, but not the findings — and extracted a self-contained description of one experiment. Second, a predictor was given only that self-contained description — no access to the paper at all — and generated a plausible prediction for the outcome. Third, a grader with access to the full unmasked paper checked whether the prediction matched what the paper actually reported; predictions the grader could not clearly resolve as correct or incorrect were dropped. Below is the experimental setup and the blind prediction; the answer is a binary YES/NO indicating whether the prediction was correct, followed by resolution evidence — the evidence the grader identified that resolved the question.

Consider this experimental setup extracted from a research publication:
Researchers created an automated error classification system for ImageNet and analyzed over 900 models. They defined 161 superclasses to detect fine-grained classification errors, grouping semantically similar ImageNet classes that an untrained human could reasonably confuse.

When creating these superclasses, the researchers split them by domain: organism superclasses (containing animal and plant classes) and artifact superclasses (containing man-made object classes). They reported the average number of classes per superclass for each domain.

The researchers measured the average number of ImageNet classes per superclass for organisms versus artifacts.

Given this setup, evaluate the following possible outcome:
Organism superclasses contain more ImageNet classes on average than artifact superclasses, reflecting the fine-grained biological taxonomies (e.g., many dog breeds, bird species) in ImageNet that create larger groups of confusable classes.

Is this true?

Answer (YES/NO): YES